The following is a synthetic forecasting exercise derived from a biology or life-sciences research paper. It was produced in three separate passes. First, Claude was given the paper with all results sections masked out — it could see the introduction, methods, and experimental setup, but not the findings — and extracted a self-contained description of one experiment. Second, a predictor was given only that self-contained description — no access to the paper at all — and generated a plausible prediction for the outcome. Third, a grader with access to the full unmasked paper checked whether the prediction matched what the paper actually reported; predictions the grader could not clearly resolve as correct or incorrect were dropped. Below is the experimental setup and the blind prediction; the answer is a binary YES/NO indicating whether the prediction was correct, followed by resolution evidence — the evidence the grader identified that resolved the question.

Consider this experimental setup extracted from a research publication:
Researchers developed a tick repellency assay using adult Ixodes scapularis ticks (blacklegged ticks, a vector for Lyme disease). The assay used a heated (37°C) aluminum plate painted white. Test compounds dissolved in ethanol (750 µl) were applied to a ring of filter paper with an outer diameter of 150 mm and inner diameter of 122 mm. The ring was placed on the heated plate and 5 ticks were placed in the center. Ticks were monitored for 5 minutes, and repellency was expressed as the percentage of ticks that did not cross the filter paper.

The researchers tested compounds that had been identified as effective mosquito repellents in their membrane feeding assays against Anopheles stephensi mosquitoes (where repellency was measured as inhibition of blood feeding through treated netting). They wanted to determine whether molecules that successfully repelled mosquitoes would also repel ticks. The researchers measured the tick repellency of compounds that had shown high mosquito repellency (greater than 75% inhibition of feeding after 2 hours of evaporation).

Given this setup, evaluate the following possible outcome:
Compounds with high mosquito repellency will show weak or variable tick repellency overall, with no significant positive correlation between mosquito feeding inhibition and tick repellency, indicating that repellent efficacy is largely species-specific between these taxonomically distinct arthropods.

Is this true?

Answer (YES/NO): NO